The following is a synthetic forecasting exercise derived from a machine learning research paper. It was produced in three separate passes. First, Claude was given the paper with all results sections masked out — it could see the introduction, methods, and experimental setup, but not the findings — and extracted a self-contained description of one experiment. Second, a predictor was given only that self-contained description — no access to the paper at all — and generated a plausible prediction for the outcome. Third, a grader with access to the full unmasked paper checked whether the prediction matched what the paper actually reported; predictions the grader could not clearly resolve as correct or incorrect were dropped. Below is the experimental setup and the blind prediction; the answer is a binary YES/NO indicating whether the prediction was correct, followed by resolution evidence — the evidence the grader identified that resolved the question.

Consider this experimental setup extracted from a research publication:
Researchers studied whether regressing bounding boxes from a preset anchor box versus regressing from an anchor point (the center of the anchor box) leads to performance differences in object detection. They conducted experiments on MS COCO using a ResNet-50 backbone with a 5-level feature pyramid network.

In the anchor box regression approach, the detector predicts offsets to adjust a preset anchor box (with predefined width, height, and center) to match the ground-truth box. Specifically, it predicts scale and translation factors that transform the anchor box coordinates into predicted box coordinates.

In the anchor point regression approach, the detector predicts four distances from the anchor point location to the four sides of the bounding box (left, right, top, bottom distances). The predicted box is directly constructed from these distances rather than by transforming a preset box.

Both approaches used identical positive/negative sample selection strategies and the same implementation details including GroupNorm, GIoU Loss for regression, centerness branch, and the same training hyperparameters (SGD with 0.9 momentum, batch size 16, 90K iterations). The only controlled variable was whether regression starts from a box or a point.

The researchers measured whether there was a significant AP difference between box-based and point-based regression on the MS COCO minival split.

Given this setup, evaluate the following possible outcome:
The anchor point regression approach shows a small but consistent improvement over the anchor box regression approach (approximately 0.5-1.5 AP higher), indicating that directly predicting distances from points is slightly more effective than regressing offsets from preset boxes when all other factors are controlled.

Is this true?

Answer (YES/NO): NO